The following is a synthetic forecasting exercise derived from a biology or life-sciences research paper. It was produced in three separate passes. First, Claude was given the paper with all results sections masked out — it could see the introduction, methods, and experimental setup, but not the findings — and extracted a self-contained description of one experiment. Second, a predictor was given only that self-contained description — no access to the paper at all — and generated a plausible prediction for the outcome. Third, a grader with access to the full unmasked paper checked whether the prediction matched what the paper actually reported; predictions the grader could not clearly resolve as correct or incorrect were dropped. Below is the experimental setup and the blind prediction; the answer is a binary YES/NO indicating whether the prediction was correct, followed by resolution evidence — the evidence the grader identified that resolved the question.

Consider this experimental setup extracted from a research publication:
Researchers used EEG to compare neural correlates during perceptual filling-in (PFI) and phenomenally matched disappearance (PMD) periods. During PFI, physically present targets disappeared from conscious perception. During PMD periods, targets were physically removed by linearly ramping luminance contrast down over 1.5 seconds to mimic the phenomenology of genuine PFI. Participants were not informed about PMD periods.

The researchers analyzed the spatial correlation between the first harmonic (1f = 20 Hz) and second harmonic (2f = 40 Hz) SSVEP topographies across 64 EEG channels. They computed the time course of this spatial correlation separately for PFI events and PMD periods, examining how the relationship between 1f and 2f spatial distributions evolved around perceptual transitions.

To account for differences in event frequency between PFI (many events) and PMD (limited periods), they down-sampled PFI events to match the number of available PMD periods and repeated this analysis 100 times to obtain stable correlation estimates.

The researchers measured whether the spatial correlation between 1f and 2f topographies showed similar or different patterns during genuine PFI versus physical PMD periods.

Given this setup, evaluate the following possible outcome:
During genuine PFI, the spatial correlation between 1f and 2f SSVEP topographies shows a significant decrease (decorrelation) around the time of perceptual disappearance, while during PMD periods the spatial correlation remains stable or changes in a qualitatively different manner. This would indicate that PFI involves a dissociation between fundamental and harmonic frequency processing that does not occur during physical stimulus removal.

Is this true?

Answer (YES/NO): NO